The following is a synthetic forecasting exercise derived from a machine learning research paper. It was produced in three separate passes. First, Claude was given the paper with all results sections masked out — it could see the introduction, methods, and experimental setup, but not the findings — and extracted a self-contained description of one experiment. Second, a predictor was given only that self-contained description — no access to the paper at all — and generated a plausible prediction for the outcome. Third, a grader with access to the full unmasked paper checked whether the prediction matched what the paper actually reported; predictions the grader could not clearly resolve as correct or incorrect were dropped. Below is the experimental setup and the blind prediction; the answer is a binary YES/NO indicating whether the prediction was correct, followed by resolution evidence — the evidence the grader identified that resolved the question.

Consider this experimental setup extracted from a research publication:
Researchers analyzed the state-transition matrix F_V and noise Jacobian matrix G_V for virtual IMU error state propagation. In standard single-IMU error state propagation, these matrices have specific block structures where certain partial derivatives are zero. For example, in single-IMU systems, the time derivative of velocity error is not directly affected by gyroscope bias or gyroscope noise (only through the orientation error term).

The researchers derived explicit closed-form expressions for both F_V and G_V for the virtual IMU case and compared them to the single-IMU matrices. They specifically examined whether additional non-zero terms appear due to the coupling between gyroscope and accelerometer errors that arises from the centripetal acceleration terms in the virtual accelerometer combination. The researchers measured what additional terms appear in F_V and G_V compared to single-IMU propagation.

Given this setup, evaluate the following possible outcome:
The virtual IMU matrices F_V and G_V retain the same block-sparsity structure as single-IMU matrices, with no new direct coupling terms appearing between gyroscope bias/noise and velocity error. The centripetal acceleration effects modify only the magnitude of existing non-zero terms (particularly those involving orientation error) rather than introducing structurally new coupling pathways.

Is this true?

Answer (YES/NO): NO